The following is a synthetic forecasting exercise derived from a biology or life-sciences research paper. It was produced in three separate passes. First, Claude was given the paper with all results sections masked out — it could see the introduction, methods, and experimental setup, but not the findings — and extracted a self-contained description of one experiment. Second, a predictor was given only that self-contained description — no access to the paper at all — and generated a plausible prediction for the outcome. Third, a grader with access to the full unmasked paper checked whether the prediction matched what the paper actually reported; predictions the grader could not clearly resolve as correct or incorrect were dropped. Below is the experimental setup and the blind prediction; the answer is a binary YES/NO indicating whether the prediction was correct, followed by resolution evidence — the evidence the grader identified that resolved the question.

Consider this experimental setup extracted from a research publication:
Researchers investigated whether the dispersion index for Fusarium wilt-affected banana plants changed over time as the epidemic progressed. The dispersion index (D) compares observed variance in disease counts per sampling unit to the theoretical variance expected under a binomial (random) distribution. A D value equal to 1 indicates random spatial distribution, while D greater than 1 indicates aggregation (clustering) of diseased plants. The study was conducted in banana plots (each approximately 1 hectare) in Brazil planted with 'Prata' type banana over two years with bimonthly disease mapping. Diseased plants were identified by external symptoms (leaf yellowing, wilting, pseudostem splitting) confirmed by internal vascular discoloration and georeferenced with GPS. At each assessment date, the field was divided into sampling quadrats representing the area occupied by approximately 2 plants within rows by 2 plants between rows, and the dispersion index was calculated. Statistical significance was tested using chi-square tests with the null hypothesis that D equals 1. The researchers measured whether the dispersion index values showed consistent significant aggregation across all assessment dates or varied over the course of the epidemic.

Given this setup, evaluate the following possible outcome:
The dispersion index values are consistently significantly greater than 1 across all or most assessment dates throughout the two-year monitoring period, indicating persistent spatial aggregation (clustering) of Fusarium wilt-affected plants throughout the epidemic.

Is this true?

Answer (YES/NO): YES